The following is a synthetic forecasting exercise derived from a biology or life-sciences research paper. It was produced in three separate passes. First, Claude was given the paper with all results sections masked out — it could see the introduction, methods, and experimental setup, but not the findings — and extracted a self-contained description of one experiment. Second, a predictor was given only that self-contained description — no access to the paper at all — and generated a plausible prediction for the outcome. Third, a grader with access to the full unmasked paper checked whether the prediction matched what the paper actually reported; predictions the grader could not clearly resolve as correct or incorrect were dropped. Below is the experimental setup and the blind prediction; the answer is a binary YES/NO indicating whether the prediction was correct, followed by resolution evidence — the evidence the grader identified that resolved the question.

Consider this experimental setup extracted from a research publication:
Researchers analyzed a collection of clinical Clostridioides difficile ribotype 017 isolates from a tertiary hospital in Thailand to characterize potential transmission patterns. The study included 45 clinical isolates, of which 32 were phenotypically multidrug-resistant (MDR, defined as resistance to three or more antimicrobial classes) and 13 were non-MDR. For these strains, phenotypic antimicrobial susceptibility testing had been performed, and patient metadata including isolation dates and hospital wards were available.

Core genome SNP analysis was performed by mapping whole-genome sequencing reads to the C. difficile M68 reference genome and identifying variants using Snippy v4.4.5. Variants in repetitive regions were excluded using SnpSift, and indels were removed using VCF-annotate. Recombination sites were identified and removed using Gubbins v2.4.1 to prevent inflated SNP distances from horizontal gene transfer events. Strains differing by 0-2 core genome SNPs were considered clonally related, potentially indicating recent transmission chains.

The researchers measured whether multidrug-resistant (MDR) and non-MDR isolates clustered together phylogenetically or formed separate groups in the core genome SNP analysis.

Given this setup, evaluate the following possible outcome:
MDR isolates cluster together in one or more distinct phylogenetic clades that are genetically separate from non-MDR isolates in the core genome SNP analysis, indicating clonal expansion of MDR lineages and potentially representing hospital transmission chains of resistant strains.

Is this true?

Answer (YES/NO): YES